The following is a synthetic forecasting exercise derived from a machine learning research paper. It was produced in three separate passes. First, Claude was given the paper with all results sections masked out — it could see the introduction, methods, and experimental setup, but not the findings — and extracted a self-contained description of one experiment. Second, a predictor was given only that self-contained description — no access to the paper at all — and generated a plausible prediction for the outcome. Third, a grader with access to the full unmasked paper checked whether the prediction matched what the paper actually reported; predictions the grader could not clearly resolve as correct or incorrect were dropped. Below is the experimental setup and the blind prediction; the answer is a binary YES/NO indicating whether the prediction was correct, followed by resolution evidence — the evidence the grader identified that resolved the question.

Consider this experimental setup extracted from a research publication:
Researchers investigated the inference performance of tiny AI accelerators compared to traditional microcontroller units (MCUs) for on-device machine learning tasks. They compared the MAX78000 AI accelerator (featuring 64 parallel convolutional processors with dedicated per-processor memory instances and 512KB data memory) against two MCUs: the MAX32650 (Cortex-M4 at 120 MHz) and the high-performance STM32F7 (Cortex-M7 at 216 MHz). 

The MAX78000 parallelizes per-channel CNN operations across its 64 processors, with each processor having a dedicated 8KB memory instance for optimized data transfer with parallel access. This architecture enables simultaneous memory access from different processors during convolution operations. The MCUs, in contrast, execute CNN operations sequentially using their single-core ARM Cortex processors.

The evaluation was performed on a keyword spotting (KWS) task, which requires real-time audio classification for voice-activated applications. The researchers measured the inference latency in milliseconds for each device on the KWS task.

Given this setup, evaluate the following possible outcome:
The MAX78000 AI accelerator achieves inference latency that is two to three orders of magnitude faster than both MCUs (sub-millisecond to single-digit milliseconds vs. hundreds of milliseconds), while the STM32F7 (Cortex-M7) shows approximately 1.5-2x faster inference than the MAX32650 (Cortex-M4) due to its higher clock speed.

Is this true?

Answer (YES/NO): NO